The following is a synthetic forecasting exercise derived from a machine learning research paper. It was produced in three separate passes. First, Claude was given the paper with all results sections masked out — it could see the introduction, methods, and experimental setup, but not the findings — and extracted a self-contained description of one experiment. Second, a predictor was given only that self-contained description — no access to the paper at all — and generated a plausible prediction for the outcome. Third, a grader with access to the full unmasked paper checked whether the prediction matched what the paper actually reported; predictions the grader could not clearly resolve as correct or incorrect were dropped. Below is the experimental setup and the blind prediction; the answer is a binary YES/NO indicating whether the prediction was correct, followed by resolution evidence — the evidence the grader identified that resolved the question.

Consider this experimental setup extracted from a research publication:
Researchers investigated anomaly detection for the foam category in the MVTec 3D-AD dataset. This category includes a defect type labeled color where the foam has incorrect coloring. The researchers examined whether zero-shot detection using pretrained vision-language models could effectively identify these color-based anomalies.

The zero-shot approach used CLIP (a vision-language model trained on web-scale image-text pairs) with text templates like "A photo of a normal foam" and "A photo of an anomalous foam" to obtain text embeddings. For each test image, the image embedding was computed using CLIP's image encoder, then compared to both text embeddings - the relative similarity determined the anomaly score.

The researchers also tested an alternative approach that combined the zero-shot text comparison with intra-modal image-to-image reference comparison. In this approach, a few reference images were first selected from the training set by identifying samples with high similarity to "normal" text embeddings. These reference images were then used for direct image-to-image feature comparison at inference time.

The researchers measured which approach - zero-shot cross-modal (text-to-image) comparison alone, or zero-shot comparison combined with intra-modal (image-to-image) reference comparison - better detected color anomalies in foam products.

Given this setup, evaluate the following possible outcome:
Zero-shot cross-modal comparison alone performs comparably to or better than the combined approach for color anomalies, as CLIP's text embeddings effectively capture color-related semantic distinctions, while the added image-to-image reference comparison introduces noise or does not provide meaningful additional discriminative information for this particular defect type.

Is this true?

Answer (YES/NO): NO